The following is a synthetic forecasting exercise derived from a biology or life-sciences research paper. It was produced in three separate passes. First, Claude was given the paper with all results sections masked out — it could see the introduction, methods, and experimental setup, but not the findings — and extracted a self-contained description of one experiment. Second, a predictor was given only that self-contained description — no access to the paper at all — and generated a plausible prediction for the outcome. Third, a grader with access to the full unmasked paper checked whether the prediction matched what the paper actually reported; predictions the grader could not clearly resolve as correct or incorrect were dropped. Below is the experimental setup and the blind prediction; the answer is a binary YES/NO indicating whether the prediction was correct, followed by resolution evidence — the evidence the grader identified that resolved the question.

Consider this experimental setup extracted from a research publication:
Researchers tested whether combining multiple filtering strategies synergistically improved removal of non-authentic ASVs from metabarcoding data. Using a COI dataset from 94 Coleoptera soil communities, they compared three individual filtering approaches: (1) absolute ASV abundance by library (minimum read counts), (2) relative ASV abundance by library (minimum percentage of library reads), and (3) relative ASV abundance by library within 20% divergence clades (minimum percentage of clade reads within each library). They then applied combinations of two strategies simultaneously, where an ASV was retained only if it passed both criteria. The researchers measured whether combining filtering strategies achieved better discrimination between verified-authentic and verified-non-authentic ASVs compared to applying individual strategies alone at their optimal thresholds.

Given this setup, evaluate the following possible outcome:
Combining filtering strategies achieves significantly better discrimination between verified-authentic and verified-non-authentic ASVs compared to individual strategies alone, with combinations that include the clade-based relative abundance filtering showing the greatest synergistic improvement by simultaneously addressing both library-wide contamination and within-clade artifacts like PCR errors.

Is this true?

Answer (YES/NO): NO